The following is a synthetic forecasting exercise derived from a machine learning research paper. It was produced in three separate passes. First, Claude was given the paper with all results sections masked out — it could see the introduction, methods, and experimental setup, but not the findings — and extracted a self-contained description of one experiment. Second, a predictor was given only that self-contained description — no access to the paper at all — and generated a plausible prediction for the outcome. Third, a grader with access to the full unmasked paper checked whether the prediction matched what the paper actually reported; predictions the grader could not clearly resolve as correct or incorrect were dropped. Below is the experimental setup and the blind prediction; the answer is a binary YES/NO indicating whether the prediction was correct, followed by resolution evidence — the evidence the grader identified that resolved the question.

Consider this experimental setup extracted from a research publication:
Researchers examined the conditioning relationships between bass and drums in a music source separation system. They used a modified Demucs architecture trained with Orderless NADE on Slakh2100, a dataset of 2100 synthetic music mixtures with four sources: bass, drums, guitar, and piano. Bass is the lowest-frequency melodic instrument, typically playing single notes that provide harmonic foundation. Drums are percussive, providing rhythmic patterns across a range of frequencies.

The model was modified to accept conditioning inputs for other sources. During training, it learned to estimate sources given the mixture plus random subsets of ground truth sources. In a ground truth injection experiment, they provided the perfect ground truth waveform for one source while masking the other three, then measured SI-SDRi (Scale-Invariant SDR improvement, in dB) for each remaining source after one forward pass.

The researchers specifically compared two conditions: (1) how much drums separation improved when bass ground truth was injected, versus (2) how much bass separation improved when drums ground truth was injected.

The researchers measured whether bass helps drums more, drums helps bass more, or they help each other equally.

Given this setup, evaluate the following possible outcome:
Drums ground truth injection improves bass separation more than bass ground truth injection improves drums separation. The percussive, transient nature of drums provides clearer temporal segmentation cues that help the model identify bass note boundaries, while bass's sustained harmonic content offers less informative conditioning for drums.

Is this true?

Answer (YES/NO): NO